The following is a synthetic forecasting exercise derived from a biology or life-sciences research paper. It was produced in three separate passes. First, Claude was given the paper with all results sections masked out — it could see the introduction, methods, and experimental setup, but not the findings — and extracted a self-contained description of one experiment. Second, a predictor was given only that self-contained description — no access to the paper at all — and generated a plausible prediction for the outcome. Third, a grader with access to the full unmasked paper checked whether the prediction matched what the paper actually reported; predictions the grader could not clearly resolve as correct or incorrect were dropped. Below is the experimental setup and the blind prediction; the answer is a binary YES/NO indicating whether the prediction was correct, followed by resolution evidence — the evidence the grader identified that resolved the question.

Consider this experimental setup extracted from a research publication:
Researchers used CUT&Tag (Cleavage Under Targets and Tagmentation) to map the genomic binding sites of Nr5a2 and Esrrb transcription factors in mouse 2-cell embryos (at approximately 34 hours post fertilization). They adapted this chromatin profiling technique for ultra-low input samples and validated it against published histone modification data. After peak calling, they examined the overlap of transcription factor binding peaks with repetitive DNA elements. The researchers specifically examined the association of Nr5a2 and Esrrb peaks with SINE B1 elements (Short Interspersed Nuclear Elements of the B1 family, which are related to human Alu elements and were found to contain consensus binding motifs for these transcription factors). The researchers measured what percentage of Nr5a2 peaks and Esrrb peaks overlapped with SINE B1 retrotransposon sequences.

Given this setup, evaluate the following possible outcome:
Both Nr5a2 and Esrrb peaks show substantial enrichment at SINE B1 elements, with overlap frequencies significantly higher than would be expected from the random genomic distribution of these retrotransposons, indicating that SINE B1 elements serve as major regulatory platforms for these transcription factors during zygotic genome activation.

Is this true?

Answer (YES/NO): YES